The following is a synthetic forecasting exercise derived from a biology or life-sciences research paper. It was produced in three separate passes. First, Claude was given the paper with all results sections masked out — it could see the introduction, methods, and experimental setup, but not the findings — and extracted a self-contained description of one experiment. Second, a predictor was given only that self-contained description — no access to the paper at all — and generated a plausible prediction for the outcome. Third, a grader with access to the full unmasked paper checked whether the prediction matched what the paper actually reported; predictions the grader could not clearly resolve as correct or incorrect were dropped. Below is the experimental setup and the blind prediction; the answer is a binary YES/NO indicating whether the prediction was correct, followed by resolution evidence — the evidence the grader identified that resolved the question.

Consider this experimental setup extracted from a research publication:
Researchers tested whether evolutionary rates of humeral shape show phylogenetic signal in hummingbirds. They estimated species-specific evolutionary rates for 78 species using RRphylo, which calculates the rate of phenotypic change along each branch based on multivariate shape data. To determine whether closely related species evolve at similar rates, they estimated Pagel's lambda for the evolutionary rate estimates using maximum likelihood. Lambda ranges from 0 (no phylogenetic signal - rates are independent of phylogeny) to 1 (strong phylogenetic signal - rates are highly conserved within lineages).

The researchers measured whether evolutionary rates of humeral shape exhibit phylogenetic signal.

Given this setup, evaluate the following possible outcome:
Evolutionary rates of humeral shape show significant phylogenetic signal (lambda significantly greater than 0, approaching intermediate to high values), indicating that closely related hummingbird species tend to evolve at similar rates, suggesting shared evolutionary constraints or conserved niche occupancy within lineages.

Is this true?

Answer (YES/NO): NO